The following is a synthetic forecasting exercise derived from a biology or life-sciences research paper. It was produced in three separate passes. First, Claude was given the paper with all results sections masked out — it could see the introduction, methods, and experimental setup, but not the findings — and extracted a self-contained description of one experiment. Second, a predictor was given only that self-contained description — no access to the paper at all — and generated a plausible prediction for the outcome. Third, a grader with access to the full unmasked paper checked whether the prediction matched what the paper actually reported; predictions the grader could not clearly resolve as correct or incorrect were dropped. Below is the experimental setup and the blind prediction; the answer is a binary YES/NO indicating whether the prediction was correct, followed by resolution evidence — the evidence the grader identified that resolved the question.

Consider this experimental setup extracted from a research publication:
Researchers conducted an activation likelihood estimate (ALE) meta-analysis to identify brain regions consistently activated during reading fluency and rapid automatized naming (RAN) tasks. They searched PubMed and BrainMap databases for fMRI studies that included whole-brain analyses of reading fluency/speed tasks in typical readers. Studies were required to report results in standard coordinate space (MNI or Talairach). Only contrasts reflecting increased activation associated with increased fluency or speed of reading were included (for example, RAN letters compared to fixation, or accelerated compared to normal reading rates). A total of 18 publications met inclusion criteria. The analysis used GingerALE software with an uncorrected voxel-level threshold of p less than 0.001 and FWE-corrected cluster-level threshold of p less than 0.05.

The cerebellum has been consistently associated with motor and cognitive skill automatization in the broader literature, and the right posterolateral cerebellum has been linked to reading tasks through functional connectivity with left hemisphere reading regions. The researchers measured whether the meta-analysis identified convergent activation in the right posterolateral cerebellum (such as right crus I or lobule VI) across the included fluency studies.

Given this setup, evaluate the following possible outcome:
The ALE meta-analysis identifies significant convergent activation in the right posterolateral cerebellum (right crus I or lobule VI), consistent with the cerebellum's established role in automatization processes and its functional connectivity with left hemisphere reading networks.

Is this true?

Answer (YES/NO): NO